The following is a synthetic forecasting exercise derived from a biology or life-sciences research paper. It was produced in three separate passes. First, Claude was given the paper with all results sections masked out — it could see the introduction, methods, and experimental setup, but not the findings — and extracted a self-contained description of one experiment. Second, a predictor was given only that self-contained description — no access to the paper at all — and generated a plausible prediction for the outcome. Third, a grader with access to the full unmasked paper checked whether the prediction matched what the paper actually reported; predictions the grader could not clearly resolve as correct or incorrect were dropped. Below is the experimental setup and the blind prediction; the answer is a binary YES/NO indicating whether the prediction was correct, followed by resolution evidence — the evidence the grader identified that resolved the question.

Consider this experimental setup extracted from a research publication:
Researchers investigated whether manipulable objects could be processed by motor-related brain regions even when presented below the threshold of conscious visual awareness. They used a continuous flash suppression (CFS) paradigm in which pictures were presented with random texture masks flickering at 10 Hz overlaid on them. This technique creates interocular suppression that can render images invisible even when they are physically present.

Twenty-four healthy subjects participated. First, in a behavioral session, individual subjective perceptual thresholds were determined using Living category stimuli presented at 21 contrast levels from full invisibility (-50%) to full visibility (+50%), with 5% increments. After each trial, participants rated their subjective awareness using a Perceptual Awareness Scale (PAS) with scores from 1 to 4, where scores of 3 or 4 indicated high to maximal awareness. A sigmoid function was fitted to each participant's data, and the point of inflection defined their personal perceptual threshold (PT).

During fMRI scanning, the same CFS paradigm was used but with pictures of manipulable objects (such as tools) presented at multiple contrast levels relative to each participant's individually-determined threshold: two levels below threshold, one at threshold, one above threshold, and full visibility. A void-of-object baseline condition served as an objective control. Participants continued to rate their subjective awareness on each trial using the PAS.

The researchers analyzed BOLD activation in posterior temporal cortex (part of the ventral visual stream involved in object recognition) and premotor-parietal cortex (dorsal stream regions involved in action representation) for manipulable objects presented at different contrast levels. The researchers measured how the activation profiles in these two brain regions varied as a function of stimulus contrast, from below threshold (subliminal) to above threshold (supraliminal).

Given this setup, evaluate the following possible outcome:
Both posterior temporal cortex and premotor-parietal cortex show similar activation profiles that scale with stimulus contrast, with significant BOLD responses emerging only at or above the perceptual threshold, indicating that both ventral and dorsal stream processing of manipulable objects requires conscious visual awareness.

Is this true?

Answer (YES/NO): NO